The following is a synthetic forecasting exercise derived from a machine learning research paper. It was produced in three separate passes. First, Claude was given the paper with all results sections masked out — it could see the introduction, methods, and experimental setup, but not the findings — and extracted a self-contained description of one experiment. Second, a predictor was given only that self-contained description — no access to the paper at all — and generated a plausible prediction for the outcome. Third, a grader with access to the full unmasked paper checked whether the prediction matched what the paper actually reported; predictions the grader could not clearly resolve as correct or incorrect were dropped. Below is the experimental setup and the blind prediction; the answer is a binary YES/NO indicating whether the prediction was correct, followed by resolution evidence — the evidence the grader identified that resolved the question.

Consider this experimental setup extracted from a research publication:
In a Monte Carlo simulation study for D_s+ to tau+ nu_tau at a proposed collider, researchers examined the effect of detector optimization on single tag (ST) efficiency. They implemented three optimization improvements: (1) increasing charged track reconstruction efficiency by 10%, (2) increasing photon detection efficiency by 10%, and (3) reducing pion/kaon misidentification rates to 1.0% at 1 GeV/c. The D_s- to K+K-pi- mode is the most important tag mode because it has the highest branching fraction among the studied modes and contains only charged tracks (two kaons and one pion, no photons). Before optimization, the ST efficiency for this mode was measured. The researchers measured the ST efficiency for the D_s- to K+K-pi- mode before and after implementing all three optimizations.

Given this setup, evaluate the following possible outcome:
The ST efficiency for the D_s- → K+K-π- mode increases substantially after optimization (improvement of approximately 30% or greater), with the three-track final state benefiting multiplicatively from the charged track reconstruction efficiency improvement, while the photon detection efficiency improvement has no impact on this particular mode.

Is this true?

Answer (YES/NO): NO